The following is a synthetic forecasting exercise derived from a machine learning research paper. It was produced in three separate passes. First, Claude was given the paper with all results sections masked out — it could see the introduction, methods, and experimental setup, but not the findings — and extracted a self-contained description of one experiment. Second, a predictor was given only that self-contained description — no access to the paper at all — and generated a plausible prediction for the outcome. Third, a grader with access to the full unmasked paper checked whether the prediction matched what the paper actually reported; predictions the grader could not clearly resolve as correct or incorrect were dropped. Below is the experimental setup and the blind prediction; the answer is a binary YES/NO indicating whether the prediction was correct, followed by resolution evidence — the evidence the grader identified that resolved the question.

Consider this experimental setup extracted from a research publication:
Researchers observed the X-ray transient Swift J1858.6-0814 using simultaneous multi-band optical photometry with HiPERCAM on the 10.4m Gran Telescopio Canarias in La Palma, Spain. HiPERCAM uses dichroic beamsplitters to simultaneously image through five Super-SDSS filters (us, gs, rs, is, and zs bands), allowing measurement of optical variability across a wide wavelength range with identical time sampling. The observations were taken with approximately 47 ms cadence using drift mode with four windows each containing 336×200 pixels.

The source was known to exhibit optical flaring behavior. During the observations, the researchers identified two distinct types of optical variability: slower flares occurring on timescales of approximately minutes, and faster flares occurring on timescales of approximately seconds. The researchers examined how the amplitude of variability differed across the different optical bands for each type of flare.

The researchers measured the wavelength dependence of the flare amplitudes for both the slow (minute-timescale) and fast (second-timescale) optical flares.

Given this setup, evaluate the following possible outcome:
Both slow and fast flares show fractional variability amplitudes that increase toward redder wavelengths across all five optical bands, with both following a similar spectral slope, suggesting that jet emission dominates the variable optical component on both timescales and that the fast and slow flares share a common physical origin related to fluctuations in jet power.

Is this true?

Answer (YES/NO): NO